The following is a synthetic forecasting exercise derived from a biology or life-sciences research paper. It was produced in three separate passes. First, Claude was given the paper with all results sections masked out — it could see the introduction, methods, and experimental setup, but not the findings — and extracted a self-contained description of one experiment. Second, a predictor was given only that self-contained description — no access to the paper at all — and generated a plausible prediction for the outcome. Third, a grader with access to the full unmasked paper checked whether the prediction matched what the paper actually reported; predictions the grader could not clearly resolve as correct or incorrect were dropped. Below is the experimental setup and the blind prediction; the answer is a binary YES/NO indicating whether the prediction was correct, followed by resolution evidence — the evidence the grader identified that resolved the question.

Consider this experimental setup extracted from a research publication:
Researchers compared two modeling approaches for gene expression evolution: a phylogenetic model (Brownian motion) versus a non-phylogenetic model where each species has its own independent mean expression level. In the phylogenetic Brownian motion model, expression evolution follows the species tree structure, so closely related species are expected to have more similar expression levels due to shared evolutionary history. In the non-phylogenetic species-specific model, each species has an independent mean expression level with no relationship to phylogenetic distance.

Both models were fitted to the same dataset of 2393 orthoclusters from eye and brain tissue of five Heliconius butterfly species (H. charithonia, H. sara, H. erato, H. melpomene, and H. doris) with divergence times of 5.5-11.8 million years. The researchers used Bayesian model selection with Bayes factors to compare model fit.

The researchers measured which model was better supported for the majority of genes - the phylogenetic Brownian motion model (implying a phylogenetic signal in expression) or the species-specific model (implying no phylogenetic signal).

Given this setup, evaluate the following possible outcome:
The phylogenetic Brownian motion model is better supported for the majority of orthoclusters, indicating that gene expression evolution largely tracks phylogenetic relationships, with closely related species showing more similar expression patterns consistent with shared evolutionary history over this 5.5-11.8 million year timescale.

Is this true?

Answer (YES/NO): YES